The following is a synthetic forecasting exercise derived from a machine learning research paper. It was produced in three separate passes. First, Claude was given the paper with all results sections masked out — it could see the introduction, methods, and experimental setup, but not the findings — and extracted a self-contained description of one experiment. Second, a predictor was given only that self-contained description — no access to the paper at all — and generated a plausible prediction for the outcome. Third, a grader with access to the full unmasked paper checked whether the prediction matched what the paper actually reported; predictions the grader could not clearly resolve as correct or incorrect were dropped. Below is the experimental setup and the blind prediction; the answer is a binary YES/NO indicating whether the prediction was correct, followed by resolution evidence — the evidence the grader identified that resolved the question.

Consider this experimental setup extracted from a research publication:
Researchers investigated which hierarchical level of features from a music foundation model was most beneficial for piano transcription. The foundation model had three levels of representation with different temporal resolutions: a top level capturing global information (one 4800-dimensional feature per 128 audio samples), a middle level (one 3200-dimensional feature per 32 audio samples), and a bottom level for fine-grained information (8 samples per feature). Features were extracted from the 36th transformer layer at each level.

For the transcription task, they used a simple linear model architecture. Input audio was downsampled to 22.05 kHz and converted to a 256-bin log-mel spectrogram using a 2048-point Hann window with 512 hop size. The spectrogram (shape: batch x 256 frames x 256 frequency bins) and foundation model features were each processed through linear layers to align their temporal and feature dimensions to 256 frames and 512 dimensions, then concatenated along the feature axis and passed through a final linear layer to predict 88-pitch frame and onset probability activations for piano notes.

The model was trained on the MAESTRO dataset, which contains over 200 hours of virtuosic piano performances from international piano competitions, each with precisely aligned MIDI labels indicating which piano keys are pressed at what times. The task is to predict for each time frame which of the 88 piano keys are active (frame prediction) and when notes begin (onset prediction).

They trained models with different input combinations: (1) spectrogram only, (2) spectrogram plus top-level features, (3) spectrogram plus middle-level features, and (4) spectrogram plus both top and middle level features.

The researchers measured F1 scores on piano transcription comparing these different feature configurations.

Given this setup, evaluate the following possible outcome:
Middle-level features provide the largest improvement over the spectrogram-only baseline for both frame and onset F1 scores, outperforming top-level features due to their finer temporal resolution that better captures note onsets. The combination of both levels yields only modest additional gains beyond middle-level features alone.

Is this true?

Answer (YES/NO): NO